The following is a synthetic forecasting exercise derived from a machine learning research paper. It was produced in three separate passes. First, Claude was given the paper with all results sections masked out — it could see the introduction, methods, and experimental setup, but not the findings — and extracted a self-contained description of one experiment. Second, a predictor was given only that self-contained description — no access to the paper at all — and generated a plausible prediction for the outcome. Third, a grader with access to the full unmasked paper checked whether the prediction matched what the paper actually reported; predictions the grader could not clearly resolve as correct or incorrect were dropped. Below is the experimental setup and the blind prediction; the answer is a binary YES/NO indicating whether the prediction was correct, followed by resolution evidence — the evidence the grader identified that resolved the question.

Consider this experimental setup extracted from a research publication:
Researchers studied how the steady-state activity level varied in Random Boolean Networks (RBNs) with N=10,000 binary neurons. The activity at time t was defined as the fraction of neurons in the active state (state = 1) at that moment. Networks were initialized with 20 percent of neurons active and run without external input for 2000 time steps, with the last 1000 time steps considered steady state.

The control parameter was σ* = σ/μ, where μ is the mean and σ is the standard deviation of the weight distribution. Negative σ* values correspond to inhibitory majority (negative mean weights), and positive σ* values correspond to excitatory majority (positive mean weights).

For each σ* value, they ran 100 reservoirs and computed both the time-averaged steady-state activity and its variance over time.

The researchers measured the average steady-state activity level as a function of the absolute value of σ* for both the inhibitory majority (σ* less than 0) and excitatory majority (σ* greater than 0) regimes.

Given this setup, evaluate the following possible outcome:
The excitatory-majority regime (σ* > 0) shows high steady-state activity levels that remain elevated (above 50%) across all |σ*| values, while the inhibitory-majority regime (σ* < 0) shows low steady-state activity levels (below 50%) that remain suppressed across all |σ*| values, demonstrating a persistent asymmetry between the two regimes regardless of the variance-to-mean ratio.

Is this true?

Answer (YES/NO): NO